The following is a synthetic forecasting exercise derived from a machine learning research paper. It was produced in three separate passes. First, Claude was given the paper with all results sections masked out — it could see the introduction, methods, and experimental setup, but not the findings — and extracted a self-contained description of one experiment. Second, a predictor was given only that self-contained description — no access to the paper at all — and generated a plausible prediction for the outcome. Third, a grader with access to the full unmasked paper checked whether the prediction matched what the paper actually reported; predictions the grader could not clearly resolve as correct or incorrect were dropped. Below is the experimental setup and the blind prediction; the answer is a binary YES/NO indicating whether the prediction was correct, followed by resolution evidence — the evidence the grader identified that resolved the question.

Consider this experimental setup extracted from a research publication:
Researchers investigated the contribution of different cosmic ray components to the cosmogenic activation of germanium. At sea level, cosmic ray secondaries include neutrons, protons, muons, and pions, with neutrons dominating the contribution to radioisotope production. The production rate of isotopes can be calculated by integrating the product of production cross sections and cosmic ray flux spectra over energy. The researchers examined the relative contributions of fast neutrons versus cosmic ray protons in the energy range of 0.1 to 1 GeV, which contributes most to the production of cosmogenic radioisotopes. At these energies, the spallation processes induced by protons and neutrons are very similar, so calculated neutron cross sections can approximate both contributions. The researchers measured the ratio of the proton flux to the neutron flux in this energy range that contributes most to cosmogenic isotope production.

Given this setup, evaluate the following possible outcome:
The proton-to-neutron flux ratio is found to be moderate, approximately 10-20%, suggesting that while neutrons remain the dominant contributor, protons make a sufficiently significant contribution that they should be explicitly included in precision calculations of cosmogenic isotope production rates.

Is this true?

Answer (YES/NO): NO